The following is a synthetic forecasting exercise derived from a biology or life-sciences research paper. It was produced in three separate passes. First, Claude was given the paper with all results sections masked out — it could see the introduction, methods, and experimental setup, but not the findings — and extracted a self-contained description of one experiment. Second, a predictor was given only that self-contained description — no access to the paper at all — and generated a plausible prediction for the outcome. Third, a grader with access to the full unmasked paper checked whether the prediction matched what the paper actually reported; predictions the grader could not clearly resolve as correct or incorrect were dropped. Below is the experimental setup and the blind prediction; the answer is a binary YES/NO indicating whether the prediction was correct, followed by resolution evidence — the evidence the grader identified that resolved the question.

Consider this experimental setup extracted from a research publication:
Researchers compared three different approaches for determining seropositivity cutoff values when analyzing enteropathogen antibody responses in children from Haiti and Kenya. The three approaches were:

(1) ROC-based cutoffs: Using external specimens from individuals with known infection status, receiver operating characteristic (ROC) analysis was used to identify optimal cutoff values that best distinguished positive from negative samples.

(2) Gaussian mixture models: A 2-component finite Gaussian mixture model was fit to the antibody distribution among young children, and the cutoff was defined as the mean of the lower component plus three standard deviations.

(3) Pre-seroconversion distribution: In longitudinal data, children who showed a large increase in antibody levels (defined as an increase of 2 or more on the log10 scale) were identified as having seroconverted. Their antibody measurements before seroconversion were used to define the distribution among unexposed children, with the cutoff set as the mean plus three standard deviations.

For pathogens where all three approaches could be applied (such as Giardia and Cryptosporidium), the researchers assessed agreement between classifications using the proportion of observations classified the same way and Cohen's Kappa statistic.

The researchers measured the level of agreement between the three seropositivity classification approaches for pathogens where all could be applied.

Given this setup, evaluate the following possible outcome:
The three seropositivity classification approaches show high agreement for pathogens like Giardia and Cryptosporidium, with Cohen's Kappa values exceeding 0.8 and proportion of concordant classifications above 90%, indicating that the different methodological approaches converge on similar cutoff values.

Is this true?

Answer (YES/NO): YES